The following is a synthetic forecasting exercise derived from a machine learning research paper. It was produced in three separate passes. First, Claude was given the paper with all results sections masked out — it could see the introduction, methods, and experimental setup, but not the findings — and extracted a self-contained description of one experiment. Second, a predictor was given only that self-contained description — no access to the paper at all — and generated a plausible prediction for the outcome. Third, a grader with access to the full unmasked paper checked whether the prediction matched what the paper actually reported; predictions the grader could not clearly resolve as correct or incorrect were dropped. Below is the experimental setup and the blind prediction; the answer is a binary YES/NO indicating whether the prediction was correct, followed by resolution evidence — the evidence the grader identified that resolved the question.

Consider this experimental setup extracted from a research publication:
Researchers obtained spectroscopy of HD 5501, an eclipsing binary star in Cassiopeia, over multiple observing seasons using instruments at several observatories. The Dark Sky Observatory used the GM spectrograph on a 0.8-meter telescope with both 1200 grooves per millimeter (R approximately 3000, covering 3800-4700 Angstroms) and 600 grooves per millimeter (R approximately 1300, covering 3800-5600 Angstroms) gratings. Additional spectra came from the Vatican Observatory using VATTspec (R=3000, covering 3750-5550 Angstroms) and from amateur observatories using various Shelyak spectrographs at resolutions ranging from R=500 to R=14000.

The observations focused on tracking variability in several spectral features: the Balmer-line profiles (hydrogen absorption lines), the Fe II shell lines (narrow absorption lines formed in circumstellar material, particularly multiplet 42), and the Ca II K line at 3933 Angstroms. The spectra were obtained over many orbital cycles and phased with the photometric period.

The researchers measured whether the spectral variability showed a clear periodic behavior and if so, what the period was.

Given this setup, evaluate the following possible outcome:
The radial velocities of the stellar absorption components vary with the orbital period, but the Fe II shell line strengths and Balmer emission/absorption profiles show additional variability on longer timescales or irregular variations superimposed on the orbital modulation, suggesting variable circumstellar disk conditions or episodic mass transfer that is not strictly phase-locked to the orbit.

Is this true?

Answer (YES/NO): YES